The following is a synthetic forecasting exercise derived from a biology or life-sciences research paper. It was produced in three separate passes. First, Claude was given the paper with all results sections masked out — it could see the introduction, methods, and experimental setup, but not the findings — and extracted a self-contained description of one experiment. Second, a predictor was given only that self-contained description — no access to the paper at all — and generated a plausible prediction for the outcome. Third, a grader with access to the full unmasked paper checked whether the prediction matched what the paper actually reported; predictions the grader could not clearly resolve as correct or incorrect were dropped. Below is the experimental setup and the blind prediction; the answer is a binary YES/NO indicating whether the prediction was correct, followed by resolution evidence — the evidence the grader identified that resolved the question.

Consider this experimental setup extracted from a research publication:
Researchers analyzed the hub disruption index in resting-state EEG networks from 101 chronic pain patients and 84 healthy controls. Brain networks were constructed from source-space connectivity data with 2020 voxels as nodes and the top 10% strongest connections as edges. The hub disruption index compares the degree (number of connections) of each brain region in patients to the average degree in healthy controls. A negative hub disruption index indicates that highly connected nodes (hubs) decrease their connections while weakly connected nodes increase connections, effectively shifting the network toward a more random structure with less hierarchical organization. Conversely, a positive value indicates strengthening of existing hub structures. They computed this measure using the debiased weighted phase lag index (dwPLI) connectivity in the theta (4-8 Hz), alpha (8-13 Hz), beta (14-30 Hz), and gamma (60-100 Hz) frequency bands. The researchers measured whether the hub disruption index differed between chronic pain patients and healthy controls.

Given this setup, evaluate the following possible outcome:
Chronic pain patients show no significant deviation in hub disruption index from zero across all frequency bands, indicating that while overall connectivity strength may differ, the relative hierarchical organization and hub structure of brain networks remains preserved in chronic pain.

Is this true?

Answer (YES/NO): NO